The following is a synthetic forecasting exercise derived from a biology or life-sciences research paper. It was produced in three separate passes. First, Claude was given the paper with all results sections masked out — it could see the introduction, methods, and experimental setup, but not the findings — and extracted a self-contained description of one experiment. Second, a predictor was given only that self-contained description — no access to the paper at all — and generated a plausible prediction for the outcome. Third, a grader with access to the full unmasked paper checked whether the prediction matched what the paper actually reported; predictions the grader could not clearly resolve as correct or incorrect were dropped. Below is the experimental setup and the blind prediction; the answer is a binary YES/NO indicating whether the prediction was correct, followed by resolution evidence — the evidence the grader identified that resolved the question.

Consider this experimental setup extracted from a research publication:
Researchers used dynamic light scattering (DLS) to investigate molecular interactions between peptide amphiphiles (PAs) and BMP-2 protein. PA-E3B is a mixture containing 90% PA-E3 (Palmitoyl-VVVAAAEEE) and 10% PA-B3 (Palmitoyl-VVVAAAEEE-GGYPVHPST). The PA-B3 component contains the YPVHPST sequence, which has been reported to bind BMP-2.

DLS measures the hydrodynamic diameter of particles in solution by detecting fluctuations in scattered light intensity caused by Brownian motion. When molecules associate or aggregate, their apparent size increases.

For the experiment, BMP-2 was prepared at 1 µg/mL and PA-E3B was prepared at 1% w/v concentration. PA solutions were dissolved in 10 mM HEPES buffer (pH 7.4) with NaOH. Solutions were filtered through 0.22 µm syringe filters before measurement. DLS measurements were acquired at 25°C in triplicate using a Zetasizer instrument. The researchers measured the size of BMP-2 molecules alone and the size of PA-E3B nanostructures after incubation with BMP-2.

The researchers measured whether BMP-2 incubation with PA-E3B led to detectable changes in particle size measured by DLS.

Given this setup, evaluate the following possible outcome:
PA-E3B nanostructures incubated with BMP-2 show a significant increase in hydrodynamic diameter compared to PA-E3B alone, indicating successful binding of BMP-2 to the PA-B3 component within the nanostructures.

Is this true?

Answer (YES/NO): YES